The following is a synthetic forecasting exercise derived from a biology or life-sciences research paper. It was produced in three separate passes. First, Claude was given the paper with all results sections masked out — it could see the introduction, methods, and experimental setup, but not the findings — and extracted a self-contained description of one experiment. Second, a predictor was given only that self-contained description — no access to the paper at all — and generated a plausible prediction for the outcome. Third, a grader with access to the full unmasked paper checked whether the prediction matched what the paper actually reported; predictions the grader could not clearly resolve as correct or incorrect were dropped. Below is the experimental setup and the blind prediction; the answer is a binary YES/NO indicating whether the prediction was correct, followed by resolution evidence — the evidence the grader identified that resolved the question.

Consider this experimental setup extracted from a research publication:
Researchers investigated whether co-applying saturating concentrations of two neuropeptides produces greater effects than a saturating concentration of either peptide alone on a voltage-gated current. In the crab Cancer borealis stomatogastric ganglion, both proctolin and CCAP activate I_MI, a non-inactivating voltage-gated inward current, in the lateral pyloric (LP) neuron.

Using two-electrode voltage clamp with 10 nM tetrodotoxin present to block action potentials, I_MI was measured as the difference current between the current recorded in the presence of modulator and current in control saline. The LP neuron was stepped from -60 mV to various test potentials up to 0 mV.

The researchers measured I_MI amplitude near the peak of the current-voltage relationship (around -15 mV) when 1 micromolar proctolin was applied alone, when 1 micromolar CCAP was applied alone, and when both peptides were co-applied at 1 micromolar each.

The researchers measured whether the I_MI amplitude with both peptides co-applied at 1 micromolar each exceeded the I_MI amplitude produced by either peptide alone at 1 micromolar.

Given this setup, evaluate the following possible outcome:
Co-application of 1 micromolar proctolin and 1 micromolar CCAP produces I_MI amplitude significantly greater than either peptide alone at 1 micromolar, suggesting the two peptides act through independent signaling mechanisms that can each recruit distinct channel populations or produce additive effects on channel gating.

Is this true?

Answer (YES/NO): NO